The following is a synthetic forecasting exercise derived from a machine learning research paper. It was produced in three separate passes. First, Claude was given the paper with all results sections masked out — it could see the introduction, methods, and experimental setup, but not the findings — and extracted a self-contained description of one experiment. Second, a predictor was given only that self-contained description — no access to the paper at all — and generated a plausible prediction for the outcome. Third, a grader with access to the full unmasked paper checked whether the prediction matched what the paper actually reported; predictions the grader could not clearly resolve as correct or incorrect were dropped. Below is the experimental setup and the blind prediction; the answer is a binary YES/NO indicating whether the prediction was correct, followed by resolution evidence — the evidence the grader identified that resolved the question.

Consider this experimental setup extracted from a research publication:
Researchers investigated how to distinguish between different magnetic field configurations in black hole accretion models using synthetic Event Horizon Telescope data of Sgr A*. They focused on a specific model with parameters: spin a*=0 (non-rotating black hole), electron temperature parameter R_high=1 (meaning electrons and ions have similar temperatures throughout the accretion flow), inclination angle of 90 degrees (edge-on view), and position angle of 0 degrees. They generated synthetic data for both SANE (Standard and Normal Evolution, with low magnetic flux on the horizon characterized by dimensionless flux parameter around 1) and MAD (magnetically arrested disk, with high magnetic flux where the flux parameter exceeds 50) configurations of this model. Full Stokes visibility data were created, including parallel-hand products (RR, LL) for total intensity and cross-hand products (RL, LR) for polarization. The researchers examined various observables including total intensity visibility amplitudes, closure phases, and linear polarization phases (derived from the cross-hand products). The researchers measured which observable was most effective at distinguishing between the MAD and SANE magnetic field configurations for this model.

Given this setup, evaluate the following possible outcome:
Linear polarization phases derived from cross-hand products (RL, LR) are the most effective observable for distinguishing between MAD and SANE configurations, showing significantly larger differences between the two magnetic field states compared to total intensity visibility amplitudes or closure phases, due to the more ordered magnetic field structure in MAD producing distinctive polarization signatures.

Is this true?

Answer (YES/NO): YES